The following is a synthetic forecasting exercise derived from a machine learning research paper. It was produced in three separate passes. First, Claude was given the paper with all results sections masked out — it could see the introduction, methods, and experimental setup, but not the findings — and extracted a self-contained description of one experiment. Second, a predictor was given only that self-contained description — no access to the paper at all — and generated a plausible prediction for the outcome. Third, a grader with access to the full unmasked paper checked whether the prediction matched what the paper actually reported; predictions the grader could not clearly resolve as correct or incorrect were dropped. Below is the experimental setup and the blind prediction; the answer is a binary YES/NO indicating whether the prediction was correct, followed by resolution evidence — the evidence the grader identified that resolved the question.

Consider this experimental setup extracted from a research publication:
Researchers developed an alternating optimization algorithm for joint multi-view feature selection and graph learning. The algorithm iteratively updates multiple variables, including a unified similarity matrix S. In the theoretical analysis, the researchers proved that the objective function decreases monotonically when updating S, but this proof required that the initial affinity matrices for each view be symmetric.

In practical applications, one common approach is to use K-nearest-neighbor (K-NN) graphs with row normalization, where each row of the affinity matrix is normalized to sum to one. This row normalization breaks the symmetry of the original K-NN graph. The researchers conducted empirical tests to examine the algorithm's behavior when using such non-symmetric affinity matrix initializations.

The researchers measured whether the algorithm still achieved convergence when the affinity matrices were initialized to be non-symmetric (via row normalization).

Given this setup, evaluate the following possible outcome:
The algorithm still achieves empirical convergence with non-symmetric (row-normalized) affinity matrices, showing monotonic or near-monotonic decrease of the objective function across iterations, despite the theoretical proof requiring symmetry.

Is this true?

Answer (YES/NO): YES